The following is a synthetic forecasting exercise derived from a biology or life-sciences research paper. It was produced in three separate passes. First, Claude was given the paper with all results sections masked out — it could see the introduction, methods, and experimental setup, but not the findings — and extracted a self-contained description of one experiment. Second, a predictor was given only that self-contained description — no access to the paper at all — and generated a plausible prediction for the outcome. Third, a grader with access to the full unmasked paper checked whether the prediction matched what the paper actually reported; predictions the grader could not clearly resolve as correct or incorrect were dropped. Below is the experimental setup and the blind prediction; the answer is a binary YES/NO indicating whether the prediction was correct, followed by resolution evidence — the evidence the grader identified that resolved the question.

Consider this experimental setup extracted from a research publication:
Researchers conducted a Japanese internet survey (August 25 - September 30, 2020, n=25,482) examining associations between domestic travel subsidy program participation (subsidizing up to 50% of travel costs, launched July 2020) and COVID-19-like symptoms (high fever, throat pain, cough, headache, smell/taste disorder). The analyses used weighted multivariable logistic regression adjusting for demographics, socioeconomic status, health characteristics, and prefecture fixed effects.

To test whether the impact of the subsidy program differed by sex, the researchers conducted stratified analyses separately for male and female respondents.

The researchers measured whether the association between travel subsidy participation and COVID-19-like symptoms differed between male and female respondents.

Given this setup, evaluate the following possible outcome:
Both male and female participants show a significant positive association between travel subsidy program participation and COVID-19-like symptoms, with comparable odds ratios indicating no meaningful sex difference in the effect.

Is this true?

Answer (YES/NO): YES